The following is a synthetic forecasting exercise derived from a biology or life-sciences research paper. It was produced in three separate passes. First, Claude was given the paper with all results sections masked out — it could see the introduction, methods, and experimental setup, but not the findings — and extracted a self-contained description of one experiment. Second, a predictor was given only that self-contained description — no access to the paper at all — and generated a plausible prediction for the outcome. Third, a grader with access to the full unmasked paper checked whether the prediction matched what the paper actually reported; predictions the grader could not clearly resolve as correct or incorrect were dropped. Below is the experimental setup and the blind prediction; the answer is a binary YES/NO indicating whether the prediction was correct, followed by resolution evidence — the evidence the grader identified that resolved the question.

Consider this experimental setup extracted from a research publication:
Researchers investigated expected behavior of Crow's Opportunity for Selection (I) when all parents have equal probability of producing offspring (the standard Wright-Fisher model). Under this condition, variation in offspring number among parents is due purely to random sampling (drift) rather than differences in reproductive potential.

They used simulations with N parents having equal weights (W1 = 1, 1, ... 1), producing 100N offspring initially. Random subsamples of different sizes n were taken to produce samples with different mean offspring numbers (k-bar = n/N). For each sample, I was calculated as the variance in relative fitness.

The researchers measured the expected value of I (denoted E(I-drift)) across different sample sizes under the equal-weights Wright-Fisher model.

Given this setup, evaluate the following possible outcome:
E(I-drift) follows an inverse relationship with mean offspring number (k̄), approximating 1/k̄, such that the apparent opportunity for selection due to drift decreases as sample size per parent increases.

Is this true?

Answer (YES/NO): YES